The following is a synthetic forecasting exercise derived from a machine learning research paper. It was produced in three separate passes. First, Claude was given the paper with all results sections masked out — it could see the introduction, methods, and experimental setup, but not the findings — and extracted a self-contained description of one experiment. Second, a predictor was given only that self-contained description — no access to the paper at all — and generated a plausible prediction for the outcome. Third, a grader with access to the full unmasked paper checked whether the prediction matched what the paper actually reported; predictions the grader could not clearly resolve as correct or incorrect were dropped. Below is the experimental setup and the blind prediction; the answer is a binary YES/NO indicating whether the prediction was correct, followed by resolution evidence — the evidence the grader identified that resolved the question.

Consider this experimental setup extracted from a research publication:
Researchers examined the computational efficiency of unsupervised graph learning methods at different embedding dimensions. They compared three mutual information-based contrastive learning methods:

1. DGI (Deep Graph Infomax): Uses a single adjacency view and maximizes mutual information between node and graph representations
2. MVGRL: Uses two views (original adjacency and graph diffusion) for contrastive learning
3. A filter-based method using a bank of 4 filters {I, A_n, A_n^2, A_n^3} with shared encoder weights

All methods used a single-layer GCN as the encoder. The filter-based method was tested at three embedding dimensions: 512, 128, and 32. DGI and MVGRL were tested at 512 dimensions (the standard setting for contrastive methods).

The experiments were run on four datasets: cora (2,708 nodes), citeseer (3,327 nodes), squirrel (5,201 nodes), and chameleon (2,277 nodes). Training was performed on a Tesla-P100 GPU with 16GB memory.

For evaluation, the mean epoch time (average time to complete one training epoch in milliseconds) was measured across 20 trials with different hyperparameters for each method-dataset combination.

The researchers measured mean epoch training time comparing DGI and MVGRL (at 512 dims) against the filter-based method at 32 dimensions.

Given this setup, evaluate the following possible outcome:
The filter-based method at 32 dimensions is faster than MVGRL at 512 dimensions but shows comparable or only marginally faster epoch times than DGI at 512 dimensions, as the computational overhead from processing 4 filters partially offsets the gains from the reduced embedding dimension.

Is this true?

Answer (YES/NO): NO